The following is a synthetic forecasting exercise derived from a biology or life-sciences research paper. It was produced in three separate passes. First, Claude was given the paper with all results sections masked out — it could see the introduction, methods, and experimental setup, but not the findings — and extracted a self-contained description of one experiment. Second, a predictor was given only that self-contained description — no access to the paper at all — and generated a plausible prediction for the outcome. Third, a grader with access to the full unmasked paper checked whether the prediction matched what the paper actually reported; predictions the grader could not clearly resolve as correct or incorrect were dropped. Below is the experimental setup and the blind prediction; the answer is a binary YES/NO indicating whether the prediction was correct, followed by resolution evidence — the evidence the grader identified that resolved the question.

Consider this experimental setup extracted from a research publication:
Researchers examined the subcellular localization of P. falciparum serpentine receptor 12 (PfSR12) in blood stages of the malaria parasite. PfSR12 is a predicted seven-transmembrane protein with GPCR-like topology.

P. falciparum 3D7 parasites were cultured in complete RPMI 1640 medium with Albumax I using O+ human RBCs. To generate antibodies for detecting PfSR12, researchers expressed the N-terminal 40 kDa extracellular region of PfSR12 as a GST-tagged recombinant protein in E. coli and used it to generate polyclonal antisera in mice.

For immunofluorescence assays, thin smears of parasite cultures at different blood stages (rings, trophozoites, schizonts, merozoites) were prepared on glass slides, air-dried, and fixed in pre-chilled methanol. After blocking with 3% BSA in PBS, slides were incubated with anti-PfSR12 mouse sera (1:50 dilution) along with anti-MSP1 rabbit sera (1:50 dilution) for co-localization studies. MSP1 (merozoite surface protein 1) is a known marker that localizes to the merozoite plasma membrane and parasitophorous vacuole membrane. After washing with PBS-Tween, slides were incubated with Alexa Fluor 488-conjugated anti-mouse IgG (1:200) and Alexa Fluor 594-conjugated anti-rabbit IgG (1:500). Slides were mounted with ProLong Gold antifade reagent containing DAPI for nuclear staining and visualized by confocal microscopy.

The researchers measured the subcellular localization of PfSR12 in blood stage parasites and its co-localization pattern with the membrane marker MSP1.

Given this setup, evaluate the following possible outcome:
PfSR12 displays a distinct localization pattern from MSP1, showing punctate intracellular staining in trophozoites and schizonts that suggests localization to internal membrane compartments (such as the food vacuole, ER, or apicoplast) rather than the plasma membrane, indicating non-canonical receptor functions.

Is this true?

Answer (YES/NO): NO